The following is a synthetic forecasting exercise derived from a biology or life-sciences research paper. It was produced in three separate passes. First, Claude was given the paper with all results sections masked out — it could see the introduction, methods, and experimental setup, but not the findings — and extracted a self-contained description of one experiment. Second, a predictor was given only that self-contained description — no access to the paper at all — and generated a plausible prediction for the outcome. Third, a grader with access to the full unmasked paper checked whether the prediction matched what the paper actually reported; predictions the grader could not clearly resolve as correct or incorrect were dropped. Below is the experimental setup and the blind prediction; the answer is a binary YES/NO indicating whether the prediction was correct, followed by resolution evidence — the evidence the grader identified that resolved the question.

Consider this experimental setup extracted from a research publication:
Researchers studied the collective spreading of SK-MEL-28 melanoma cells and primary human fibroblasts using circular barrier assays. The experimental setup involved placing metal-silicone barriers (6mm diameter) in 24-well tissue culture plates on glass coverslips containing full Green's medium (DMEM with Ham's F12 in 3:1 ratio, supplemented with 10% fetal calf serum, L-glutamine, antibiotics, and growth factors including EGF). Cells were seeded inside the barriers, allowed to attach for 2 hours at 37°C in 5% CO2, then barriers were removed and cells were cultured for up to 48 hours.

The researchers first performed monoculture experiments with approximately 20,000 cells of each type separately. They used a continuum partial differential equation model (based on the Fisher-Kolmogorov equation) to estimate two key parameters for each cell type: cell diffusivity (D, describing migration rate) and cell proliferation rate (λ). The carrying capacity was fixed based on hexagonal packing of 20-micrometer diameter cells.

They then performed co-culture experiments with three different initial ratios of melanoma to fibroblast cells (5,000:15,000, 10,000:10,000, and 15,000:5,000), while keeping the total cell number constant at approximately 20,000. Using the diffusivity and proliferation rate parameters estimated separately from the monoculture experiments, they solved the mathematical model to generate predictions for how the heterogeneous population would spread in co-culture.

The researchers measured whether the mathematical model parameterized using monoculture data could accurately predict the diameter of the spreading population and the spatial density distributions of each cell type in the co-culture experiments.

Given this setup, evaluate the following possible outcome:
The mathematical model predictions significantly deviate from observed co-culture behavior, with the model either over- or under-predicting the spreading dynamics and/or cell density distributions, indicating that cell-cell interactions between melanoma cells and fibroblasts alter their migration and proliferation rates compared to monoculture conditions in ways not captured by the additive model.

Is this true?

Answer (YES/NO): NO